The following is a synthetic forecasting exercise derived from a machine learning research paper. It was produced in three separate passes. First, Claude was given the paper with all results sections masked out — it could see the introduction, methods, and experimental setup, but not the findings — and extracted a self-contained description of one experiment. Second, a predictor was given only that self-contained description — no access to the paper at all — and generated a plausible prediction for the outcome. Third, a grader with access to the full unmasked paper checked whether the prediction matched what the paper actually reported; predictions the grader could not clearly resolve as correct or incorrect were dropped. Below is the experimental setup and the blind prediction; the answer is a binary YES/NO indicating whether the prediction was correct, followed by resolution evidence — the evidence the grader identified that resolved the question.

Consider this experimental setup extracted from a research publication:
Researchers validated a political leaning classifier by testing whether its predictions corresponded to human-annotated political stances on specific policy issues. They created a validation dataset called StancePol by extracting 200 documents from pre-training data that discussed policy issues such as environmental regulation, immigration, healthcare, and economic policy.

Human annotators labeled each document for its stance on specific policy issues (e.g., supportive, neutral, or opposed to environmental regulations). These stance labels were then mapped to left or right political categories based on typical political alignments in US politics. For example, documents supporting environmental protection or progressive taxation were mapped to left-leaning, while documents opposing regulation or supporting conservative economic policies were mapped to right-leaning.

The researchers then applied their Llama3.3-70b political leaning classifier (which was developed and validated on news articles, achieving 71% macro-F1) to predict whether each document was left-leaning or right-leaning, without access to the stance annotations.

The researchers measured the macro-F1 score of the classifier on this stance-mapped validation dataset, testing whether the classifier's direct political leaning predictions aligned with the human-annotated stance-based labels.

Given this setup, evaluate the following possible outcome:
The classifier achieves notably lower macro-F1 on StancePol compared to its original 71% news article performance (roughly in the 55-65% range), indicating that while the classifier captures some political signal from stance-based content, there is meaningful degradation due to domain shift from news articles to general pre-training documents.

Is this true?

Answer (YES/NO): NO